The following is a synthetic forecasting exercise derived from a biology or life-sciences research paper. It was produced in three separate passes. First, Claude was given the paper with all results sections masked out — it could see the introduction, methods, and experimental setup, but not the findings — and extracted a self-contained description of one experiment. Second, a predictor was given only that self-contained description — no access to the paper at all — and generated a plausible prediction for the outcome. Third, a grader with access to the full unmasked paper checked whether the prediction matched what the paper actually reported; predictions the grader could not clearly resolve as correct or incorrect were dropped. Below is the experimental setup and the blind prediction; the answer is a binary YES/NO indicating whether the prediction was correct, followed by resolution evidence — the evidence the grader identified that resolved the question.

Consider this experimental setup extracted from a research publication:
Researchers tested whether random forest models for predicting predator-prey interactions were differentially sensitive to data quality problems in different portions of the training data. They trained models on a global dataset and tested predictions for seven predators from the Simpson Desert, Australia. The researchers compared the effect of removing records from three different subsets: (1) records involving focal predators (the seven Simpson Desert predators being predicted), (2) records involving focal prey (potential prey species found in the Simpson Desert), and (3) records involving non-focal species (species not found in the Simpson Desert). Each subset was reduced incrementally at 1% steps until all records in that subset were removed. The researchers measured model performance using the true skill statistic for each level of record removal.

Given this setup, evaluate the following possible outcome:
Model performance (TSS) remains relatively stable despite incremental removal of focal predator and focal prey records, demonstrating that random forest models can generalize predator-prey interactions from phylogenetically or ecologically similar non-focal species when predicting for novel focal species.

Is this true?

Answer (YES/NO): NO